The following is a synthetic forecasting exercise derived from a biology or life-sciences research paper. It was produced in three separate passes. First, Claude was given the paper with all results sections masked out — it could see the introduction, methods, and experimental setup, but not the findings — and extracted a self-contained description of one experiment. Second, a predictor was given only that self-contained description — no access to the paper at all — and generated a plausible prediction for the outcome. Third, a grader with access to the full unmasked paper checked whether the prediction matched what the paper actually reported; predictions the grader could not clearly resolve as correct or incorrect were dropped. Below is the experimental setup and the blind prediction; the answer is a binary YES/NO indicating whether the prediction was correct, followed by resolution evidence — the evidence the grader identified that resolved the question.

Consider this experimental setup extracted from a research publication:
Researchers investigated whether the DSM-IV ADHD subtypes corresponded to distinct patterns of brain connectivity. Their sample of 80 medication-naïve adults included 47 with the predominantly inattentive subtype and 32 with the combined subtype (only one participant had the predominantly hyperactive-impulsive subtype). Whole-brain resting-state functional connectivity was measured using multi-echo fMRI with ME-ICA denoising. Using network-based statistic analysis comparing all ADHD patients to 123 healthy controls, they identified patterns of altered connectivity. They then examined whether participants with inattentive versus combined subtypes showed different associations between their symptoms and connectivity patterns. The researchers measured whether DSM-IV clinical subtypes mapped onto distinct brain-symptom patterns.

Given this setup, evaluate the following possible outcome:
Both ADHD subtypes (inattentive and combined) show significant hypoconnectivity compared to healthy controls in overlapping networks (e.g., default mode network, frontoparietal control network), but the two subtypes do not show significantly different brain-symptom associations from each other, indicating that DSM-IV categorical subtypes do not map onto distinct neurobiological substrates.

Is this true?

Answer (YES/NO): NO